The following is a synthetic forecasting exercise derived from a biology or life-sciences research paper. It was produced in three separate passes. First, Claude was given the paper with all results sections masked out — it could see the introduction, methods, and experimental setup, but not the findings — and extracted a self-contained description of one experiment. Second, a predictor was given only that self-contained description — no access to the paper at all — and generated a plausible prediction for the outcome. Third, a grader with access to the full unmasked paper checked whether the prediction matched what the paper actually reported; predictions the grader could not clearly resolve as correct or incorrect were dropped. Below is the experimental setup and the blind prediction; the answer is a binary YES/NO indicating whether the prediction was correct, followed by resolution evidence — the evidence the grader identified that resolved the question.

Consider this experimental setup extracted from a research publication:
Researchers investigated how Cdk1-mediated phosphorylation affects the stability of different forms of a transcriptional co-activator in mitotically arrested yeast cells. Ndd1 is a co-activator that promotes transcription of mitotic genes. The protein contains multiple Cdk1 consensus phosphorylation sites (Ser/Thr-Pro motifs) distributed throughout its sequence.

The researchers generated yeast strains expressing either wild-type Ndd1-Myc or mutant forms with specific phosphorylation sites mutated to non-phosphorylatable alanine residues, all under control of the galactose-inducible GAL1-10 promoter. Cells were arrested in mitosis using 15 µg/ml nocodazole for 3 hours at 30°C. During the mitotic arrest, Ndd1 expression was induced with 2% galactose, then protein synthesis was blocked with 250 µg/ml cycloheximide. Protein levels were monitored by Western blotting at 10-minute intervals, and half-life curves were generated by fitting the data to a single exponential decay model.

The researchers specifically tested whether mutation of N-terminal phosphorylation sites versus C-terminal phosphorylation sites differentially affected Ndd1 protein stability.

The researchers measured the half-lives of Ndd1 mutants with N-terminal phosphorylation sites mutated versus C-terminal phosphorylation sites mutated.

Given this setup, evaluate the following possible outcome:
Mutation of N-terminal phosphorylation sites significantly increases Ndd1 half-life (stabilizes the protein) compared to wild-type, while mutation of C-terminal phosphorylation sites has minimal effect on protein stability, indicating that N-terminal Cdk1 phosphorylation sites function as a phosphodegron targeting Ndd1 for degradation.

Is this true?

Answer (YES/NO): YES